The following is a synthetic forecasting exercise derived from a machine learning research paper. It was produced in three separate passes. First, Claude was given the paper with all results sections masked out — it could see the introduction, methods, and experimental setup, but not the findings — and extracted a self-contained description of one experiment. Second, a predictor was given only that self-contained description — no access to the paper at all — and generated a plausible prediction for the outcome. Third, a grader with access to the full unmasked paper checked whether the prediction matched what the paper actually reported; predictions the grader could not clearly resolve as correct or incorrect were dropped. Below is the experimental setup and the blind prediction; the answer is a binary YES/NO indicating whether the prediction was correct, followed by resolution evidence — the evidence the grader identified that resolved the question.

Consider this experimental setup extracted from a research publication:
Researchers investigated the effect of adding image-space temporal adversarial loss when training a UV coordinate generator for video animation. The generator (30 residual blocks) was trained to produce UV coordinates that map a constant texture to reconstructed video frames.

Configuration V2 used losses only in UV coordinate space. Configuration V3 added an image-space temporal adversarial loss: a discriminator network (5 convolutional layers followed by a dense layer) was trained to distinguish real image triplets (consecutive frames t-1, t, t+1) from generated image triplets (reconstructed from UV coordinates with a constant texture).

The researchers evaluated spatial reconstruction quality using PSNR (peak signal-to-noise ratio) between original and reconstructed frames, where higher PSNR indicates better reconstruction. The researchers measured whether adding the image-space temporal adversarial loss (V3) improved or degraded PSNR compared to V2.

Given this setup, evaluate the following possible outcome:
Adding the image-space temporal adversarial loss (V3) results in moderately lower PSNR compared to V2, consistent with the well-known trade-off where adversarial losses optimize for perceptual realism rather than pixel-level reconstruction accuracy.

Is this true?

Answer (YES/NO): NO